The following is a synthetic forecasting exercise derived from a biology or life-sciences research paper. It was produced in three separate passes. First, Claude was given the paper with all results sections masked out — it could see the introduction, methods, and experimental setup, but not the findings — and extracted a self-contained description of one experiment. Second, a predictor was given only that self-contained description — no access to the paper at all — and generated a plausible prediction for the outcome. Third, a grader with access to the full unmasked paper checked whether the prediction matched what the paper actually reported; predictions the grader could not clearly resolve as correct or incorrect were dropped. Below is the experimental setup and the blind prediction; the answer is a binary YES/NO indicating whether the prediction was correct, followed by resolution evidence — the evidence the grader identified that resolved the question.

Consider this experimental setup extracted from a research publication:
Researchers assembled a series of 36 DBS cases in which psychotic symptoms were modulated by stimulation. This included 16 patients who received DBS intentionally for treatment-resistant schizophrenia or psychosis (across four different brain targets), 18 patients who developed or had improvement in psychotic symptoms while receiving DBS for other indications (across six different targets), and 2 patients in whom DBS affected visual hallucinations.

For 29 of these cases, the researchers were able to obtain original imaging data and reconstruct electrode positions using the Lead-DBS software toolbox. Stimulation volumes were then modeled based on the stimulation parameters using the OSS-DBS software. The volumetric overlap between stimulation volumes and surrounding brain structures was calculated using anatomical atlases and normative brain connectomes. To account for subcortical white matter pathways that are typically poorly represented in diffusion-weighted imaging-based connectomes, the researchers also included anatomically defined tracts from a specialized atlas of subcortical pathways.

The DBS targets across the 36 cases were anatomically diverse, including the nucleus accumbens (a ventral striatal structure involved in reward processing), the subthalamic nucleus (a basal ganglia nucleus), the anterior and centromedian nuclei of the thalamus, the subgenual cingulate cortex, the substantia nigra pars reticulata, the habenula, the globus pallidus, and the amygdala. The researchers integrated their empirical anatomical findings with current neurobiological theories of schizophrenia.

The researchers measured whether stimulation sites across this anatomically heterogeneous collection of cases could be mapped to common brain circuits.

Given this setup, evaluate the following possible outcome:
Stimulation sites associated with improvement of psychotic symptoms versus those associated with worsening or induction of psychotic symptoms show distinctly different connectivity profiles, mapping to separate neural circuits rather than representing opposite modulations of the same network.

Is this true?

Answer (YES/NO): NO